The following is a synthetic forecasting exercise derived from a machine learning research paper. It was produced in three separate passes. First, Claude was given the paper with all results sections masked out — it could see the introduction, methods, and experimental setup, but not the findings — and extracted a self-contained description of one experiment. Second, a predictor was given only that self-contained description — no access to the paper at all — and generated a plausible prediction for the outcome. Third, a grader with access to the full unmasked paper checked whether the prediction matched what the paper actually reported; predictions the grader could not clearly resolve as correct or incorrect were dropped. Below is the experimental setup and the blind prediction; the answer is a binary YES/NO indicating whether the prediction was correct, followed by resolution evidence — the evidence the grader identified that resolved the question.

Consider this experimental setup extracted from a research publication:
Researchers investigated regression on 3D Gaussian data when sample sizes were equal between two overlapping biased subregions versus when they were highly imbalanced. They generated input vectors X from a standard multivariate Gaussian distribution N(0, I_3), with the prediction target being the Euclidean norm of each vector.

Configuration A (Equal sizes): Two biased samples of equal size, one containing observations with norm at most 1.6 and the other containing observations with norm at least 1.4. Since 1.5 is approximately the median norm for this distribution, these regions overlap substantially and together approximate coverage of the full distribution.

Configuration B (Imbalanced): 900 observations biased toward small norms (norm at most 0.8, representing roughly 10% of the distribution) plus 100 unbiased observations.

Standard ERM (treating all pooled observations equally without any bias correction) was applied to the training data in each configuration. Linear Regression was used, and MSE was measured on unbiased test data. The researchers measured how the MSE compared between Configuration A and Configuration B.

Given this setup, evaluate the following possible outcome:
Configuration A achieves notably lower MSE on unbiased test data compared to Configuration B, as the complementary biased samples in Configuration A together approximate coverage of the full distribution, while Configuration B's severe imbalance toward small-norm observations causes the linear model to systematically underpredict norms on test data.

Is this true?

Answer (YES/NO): YES